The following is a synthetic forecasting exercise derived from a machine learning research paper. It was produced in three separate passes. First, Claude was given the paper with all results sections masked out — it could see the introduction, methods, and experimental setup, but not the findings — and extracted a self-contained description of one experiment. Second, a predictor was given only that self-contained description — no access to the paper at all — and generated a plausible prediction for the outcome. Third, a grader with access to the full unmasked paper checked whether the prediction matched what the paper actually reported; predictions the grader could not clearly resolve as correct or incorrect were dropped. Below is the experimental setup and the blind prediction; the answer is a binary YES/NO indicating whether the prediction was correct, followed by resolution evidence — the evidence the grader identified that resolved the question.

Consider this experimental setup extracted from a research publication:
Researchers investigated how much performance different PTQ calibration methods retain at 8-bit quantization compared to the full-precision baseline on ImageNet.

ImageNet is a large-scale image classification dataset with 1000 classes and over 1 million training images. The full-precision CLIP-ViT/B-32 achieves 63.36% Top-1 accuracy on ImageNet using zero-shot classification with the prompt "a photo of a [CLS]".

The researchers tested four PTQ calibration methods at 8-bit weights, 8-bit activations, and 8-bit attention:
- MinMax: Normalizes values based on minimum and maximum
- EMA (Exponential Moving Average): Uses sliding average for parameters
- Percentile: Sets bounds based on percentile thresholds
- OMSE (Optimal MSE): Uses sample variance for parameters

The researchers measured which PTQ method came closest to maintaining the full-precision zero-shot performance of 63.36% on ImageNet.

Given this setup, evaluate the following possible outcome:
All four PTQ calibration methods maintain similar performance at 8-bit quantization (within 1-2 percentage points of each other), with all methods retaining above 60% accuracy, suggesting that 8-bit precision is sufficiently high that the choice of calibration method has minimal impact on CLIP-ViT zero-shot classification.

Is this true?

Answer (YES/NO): NO